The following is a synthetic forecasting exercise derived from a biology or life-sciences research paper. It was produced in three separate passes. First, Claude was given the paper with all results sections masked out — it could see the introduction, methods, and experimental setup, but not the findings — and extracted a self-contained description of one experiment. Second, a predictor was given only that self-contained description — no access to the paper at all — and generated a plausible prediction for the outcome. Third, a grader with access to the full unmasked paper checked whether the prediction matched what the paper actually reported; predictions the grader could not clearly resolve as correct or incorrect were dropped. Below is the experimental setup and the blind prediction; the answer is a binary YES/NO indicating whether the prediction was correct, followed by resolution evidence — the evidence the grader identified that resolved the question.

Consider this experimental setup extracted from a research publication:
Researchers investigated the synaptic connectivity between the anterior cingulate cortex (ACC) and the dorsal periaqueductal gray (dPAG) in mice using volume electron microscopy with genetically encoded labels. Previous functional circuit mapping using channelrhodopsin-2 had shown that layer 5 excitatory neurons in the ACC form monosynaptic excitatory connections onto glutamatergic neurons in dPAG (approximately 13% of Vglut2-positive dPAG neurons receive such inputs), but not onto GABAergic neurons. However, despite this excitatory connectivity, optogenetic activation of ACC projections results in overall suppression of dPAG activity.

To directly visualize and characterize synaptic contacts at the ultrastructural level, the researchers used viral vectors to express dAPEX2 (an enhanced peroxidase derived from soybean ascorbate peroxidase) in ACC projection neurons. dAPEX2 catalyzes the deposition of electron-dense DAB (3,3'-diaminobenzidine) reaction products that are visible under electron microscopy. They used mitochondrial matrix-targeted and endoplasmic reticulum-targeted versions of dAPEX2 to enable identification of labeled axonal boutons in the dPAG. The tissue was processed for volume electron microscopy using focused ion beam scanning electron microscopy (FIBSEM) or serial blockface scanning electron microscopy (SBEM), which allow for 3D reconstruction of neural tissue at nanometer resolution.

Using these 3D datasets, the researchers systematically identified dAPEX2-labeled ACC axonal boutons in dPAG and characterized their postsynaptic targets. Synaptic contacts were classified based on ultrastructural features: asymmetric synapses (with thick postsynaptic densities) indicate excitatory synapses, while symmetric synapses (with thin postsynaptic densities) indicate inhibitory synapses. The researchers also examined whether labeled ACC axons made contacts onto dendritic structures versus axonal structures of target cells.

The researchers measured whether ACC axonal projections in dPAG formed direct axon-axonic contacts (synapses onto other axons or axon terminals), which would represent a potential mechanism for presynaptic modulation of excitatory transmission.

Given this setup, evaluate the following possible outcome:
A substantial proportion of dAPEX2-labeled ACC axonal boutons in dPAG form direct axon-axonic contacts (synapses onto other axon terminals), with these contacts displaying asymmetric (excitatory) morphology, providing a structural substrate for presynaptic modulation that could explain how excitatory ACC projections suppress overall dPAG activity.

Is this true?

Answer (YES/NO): NO